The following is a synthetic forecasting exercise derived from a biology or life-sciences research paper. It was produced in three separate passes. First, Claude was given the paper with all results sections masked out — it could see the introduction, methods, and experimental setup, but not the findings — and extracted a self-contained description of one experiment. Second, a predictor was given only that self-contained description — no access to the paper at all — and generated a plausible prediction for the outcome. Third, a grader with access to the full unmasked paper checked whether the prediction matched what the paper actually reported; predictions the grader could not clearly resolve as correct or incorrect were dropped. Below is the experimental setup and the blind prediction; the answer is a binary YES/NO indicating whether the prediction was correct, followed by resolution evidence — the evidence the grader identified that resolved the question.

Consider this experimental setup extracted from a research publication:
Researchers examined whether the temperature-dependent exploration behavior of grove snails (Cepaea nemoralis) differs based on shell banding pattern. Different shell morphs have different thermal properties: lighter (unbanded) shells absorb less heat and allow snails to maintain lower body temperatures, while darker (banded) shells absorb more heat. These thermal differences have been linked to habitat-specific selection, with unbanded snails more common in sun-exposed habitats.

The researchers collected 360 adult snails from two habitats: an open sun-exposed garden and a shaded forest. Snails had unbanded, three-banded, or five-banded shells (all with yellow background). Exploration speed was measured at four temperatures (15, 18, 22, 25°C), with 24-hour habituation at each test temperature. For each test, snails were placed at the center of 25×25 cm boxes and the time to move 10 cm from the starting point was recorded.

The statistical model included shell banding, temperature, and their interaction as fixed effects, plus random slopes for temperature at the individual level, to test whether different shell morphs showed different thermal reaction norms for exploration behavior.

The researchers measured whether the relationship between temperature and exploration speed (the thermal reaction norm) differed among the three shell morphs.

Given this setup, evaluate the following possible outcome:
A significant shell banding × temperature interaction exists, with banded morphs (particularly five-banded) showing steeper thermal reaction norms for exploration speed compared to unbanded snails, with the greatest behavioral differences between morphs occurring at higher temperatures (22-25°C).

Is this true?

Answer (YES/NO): NO